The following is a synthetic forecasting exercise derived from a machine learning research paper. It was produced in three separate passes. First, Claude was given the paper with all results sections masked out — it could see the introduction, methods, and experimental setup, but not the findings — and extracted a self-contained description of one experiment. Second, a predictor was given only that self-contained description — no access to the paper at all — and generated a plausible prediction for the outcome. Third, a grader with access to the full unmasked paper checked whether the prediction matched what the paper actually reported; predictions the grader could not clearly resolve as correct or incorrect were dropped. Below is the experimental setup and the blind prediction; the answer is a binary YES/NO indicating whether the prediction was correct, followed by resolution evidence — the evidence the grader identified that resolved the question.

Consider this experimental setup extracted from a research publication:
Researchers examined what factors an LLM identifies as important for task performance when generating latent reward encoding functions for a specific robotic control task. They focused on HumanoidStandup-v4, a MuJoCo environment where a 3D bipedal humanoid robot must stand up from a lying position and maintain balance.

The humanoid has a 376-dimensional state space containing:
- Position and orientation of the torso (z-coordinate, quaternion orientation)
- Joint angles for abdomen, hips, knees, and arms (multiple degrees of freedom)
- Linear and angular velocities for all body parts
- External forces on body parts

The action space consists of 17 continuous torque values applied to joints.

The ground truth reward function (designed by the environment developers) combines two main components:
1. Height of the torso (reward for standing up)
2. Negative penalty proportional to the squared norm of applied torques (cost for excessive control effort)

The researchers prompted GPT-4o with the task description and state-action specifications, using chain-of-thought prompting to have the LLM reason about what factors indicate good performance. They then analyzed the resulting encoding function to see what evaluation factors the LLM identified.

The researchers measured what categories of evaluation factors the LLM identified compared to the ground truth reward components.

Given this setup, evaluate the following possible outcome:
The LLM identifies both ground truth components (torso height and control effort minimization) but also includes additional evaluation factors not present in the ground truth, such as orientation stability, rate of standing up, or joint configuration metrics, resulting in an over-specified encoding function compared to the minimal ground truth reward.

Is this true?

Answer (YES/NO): YES